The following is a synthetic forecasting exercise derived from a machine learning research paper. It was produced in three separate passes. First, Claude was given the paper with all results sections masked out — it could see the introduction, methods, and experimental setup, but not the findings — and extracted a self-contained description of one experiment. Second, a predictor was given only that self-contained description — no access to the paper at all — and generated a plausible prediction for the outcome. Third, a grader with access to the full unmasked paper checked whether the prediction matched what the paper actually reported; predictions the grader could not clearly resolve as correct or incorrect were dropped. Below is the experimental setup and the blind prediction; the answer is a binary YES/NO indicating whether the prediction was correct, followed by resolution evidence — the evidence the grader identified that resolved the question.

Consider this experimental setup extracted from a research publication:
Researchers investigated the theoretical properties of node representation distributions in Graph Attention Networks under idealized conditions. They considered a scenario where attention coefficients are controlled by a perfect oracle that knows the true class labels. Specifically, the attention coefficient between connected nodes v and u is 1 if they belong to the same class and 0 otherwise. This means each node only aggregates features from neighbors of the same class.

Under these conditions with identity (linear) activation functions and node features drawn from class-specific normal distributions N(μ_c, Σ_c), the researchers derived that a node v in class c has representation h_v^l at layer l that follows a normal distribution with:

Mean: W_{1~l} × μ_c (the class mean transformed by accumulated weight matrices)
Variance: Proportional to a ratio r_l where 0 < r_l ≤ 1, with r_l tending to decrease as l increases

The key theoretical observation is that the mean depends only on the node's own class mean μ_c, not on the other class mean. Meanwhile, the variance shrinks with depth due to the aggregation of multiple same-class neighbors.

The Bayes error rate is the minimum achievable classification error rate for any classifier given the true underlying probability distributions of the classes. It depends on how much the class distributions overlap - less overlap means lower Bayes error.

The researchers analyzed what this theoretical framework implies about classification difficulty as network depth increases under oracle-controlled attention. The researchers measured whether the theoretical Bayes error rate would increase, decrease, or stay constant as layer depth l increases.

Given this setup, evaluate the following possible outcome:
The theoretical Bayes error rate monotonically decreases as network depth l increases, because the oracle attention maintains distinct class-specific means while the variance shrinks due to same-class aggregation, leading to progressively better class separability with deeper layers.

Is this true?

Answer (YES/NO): YES